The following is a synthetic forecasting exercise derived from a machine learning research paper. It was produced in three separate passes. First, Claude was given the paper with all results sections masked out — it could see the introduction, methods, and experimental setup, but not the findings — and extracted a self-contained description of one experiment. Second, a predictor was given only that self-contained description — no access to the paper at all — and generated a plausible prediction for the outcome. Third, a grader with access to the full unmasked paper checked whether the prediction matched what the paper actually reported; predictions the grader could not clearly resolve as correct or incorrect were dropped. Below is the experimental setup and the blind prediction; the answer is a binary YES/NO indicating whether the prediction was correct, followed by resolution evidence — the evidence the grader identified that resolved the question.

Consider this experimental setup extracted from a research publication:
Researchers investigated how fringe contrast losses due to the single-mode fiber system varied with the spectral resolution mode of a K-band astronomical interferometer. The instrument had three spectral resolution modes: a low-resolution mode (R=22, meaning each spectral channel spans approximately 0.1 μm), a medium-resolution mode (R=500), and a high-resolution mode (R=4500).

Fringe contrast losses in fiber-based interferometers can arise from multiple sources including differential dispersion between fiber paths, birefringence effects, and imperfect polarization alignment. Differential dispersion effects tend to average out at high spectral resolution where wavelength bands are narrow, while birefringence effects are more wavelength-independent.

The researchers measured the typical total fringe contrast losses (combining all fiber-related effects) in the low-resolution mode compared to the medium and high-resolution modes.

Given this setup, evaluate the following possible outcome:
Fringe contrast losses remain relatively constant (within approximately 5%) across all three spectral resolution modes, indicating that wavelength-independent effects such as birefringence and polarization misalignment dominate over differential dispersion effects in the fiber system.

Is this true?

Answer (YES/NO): NO